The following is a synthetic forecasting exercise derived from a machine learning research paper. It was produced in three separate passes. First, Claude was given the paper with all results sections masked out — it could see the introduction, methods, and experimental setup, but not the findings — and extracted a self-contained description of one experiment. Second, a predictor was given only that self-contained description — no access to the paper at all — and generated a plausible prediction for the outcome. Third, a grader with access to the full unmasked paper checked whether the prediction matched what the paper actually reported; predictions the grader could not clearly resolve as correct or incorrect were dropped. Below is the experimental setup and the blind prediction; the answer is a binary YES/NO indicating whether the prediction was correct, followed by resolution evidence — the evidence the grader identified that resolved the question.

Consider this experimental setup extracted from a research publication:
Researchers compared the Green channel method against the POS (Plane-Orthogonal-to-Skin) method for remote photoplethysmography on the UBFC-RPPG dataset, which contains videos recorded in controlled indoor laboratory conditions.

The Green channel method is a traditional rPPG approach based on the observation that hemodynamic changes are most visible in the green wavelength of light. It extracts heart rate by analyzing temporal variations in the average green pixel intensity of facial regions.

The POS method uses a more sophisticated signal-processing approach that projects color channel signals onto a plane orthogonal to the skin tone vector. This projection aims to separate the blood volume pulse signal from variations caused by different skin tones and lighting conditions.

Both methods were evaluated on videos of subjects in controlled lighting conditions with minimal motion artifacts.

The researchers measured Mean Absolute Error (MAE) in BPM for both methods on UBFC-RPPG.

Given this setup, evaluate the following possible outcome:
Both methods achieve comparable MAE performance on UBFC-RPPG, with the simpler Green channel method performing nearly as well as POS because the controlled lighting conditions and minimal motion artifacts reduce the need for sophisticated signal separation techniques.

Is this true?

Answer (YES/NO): NO